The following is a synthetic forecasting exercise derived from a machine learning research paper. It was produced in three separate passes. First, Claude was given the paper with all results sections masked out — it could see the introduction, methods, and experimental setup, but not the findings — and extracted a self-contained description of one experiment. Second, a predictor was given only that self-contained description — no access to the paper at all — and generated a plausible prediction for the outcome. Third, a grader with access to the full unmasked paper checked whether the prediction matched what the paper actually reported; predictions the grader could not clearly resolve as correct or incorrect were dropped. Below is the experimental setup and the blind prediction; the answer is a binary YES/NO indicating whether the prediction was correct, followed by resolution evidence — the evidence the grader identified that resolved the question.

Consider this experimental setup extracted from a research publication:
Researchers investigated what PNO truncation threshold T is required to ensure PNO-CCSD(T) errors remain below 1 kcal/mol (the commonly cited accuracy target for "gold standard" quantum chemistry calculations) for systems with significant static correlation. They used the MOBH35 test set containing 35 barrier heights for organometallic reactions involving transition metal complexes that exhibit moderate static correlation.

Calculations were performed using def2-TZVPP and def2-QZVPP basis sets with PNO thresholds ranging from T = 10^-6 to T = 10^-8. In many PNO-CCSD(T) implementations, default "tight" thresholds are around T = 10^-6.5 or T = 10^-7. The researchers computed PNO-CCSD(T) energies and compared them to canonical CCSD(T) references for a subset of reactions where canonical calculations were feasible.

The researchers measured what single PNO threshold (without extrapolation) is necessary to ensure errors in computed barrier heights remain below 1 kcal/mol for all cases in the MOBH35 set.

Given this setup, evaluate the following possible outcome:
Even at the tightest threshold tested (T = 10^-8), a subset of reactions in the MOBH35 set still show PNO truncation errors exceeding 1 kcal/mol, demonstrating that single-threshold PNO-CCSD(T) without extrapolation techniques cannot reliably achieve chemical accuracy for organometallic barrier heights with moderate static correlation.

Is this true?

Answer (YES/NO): NO